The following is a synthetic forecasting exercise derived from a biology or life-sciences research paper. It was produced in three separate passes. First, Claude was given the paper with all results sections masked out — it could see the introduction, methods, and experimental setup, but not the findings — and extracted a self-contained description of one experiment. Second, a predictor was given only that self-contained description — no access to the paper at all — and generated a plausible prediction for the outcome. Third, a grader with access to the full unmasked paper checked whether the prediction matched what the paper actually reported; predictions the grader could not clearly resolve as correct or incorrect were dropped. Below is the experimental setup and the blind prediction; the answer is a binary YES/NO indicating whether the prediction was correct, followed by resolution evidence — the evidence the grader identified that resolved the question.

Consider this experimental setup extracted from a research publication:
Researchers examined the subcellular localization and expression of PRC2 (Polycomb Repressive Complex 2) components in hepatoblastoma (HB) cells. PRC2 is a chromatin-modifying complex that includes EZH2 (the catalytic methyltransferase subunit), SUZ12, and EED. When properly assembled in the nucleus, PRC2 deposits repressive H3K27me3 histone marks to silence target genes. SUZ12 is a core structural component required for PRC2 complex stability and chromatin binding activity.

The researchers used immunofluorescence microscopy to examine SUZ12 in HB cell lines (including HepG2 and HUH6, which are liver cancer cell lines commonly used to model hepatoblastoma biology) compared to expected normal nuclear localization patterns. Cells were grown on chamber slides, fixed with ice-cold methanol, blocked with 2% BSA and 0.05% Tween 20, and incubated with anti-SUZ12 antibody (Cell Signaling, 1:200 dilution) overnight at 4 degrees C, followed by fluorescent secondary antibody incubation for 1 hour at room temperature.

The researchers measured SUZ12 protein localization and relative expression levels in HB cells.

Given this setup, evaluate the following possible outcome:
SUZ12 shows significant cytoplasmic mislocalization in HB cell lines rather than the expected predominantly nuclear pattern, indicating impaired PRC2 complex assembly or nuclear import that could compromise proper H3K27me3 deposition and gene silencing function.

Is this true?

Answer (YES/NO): YES